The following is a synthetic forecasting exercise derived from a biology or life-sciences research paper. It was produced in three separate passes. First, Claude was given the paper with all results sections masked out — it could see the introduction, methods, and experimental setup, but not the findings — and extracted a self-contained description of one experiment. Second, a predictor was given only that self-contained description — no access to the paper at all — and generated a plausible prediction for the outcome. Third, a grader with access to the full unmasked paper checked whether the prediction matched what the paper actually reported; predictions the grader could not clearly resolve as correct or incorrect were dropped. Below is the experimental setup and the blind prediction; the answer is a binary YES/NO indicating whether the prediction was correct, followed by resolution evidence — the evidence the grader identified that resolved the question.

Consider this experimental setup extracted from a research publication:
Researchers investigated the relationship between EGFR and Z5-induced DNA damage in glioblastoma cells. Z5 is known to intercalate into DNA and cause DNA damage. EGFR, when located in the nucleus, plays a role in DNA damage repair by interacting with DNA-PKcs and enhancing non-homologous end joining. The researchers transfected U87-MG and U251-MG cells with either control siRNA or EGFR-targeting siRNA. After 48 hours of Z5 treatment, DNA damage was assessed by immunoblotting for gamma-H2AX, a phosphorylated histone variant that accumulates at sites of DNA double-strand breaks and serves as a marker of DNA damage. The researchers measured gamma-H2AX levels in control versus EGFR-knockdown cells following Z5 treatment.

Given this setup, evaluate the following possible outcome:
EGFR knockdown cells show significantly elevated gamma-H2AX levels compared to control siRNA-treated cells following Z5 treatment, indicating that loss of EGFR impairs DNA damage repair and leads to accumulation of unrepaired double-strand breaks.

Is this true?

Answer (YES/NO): NO